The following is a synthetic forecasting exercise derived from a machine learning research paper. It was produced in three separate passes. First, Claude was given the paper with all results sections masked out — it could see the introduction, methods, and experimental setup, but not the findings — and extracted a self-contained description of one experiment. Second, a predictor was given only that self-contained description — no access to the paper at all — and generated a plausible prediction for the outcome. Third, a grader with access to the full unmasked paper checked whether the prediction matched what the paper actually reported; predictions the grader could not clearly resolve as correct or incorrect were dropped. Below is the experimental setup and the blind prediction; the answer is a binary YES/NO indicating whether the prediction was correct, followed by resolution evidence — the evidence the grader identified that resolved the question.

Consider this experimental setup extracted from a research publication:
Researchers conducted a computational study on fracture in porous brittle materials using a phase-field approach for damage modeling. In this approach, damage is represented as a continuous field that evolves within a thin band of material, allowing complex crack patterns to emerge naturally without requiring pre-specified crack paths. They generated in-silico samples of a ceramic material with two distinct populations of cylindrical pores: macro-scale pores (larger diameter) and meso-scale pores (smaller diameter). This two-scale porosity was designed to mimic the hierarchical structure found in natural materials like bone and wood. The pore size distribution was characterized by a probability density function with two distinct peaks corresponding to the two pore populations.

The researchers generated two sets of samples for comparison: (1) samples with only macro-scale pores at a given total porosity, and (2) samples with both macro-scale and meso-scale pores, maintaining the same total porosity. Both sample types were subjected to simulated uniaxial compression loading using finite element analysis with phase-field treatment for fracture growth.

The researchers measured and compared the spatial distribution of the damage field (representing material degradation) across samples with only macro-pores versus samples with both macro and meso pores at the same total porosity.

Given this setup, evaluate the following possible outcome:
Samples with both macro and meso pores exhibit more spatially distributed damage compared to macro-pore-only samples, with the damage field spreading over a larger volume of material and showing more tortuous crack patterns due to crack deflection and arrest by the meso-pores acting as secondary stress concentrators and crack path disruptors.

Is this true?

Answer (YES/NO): YES